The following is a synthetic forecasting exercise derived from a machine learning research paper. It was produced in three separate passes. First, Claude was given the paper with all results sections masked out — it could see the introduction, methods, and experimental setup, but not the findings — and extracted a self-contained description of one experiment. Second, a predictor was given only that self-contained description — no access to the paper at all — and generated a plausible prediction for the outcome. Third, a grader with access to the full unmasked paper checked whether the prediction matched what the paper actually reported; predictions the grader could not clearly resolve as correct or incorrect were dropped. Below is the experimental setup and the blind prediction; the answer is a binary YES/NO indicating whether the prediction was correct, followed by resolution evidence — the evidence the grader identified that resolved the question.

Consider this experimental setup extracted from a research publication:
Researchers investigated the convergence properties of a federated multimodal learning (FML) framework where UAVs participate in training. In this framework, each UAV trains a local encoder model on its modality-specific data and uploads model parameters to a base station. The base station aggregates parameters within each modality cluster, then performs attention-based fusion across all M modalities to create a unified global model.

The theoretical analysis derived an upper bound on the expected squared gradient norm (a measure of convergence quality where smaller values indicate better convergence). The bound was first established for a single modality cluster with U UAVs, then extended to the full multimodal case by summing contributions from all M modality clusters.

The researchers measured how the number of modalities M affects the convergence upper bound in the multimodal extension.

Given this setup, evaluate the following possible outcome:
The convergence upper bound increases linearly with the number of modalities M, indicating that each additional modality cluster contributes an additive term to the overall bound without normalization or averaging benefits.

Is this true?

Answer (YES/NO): YES